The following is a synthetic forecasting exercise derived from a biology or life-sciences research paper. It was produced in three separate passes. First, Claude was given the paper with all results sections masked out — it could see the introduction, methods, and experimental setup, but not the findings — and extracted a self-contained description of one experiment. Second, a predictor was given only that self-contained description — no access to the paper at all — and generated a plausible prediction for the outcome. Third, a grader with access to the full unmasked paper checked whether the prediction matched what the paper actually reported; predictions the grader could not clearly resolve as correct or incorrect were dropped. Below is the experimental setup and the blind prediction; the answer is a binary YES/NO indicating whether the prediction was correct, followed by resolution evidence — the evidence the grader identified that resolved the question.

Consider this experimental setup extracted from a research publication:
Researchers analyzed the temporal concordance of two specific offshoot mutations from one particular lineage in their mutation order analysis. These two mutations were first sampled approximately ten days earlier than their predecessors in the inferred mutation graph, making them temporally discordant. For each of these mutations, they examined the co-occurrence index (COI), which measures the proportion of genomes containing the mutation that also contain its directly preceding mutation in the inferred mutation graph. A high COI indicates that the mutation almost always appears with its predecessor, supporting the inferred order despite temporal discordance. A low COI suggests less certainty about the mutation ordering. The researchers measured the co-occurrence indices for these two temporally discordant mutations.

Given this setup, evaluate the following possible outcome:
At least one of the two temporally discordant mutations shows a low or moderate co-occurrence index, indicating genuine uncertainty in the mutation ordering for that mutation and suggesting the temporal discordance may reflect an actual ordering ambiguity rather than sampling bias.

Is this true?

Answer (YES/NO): YES